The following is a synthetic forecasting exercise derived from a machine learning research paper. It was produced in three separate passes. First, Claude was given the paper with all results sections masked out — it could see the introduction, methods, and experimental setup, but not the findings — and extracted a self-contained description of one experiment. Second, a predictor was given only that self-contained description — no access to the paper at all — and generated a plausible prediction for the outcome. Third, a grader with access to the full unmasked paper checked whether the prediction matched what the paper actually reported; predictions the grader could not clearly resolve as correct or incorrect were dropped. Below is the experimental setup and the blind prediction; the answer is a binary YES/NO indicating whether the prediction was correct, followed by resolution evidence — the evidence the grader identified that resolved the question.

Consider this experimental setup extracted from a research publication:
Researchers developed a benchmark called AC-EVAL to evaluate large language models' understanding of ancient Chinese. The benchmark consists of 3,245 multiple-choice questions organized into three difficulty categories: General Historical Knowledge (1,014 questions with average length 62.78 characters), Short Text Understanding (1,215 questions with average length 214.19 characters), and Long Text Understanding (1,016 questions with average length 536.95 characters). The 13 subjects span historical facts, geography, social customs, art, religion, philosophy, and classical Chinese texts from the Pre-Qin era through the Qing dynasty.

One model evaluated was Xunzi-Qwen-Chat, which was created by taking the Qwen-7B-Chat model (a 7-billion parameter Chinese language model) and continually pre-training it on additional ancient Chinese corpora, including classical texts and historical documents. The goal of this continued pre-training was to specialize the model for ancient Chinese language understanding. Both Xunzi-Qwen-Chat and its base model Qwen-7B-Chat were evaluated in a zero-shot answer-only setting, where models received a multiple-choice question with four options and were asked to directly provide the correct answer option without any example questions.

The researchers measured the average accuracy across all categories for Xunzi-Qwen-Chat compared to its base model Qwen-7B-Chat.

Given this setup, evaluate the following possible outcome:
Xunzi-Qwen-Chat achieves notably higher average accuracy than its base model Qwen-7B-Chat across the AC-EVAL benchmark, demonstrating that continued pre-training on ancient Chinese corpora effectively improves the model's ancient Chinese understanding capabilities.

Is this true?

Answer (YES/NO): NO